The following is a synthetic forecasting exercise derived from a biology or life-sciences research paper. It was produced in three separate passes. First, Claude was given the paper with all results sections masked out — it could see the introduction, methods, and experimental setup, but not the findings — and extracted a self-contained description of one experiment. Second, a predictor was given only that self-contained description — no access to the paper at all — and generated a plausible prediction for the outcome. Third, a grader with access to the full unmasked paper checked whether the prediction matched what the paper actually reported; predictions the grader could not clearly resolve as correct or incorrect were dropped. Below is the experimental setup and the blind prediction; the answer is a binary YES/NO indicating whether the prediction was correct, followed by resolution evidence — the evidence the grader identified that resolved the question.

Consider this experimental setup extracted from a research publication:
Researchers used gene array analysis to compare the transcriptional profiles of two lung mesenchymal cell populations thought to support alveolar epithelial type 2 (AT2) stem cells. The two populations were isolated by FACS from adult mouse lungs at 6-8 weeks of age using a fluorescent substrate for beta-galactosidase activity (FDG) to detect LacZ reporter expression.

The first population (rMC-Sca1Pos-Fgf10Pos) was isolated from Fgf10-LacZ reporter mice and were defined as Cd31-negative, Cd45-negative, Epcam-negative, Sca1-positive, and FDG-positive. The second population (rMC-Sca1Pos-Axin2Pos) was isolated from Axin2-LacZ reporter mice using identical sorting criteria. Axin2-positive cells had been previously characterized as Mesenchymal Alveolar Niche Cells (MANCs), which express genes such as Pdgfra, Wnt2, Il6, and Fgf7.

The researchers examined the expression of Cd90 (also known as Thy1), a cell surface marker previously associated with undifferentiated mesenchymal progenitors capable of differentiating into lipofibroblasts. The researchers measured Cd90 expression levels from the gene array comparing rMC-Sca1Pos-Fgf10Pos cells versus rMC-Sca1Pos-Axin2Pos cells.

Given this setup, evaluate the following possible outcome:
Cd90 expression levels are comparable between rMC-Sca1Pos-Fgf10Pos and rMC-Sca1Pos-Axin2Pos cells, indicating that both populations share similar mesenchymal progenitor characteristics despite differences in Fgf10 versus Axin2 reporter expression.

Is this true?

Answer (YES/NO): NO